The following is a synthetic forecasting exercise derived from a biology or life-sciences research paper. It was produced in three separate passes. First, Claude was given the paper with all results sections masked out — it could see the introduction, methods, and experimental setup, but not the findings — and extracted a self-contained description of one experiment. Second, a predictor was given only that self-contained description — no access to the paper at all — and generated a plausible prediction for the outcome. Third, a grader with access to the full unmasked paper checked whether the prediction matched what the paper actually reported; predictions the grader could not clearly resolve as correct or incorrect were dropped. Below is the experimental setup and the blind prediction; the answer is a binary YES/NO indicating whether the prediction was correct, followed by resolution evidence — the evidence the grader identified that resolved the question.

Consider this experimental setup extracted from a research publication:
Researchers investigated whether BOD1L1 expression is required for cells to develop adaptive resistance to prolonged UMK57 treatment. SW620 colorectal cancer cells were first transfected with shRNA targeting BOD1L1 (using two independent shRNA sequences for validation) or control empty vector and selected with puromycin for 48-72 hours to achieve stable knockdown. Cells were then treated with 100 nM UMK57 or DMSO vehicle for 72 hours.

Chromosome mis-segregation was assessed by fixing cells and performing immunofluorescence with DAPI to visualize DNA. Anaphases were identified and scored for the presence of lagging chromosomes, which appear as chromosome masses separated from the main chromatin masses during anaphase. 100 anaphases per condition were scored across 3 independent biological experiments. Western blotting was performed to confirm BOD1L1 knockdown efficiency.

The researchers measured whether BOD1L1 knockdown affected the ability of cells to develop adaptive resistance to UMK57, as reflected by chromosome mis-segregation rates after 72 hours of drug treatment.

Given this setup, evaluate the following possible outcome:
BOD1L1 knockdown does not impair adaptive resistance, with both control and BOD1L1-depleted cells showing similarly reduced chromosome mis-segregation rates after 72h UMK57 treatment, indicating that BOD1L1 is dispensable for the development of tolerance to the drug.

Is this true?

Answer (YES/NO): NO